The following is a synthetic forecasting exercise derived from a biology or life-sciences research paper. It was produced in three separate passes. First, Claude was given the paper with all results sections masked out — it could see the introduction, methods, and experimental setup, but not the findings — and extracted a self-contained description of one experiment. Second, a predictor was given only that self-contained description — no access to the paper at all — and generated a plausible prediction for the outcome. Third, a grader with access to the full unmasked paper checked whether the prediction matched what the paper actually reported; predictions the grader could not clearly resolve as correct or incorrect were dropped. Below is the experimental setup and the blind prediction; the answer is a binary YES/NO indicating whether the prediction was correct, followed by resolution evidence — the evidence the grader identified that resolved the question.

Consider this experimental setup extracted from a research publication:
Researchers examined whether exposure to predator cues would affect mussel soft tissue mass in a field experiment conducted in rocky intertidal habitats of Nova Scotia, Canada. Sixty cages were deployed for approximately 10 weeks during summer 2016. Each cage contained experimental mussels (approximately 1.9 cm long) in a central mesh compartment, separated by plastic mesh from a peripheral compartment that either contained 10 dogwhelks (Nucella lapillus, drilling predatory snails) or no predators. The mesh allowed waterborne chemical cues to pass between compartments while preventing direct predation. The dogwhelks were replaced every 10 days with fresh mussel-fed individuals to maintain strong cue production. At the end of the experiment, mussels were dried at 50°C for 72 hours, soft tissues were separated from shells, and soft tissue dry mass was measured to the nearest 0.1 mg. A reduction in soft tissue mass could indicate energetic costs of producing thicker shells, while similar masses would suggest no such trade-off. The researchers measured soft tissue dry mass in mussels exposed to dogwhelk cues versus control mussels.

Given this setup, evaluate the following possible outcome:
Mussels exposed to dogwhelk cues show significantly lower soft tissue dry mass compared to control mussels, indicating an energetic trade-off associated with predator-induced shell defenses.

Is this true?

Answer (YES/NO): NO